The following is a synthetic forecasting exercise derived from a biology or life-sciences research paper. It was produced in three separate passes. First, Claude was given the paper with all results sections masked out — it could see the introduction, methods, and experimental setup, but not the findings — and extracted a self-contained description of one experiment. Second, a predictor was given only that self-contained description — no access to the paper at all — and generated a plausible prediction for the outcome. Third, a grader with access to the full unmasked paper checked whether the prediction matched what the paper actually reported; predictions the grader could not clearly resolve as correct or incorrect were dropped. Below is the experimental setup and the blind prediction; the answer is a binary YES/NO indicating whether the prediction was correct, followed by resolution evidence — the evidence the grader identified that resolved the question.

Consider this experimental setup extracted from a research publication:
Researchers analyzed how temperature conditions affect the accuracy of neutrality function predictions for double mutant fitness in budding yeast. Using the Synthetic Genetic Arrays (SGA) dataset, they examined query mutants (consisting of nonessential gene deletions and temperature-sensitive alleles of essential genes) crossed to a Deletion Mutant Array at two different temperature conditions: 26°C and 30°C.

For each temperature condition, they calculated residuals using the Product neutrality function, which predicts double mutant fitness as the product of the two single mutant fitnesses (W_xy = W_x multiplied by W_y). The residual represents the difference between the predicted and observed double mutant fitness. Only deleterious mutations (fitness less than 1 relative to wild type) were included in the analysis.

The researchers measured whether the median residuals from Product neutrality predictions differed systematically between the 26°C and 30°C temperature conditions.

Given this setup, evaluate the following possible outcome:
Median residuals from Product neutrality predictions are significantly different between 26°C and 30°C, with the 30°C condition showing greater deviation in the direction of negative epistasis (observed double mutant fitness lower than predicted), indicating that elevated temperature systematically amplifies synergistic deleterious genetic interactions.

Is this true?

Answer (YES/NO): NO